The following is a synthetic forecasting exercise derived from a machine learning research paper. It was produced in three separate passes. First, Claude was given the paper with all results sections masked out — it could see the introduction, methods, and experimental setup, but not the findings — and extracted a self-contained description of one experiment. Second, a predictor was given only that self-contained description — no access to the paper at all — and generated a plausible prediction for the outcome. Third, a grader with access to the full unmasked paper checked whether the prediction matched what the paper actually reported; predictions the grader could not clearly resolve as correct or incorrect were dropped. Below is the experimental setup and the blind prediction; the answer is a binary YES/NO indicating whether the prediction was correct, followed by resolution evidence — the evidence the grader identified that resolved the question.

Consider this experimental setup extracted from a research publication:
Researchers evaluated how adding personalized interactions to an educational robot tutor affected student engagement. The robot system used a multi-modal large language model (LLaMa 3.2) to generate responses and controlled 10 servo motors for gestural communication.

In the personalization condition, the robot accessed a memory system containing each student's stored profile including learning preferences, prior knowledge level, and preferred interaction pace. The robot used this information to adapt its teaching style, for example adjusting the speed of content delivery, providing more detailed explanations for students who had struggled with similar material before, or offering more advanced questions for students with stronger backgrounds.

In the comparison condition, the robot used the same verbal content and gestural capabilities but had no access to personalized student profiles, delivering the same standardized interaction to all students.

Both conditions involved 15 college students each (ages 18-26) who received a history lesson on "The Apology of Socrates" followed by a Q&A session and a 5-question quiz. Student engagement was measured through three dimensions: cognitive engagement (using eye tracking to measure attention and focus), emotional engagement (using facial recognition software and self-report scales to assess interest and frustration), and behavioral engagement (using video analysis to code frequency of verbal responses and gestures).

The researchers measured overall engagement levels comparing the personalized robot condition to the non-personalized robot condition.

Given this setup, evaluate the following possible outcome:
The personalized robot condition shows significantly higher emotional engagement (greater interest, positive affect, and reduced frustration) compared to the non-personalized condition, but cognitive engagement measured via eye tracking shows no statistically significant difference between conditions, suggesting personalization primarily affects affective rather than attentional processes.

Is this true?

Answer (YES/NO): YES